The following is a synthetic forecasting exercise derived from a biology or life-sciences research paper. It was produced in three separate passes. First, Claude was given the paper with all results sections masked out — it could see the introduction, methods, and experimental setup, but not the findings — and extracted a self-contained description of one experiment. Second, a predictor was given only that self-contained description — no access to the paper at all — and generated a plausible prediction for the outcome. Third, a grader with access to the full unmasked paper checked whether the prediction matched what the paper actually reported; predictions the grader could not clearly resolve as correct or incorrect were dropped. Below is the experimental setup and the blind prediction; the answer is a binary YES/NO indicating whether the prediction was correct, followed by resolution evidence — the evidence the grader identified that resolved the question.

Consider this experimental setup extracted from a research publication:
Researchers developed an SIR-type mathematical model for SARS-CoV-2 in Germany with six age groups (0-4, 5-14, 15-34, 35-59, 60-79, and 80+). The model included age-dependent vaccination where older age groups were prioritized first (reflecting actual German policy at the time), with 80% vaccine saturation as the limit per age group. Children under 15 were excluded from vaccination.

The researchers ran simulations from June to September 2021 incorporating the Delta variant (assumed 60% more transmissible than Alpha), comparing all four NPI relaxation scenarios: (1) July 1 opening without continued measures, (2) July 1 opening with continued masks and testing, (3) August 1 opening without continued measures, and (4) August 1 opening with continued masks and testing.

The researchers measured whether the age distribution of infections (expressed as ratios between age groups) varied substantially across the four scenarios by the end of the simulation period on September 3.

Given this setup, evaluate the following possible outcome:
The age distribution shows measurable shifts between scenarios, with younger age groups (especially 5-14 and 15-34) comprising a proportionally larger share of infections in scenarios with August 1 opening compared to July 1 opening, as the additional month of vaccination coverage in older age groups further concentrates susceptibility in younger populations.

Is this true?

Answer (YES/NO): NO